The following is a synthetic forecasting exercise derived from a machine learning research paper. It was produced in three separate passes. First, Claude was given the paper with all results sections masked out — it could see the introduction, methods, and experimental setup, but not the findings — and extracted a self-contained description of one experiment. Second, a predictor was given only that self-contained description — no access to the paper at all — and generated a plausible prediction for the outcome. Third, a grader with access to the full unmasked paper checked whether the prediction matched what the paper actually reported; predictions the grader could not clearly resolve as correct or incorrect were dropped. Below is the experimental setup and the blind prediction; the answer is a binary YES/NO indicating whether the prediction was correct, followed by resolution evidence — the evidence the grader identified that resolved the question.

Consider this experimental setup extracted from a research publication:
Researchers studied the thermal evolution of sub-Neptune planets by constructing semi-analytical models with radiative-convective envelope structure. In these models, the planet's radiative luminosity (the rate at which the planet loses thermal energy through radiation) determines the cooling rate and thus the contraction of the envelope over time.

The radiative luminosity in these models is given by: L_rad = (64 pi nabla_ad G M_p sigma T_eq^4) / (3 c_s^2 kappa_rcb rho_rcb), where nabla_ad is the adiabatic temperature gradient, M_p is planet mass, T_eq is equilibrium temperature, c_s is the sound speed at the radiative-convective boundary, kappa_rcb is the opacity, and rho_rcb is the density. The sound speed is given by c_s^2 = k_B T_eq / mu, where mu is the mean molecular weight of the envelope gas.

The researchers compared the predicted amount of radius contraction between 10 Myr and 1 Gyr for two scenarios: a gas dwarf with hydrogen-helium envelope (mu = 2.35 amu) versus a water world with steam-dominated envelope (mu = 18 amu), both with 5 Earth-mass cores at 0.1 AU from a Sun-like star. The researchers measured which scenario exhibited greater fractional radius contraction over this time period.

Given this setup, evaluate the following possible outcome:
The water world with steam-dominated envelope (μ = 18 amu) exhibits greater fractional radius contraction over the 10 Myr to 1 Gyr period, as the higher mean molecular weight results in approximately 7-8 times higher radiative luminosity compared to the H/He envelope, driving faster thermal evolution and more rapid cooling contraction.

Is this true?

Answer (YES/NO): NO